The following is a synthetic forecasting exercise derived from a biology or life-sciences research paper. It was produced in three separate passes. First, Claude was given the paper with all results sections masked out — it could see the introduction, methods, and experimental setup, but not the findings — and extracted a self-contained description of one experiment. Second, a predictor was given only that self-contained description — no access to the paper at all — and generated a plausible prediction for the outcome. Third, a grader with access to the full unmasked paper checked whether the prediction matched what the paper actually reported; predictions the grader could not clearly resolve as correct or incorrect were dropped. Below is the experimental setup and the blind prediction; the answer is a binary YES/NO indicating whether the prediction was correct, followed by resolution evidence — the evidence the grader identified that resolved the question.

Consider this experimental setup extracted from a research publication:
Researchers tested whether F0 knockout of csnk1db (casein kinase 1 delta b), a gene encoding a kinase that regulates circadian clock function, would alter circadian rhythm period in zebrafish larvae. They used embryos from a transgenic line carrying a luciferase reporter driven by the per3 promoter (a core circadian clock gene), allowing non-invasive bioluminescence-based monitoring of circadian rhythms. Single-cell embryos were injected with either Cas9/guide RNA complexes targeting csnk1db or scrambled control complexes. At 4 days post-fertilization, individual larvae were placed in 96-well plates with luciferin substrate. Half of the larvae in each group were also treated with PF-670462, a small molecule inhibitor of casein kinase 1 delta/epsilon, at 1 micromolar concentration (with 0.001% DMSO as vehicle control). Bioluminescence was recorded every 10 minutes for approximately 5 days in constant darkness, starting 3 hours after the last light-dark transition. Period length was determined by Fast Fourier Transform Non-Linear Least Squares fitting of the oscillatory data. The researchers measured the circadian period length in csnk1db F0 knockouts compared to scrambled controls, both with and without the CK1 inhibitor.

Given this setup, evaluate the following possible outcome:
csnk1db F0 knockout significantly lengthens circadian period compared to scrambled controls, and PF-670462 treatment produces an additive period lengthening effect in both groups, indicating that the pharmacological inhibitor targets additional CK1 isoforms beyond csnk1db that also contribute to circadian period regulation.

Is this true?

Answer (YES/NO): NO